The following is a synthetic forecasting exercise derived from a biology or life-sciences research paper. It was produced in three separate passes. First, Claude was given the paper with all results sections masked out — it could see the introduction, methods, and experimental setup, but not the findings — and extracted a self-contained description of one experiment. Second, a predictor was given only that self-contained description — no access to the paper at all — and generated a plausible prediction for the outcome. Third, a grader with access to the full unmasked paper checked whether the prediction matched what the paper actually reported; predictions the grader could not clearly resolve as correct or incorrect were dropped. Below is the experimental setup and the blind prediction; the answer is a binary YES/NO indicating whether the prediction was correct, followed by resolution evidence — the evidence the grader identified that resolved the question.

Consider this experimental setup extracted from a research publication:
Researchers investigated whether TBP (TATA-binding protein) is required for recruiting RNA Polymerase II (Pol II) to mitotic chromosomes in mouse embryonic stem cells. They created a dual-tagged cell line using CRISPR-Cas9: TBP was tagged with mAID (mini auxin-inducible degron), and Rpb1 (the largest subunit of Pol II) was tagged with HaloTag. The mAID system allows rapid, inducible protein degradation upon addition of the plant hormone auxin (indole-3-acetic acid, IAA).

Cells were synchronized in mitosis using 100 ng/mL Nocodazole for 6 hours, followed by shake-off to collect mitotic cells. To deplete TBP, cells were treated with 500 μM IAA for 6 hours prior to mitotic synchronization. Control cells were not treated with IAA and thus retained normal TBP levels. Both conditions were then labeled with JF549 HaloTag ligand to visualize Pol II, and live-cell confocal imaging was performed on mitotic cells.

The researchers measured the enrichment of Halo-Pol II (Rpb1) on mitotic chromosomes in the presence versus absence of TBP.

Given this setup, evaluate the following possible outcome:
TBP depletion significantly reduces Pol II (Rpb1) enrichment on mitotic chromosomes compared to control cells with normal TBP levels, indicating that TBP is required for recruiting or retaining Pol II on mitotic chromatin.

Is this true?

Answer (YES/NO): NO